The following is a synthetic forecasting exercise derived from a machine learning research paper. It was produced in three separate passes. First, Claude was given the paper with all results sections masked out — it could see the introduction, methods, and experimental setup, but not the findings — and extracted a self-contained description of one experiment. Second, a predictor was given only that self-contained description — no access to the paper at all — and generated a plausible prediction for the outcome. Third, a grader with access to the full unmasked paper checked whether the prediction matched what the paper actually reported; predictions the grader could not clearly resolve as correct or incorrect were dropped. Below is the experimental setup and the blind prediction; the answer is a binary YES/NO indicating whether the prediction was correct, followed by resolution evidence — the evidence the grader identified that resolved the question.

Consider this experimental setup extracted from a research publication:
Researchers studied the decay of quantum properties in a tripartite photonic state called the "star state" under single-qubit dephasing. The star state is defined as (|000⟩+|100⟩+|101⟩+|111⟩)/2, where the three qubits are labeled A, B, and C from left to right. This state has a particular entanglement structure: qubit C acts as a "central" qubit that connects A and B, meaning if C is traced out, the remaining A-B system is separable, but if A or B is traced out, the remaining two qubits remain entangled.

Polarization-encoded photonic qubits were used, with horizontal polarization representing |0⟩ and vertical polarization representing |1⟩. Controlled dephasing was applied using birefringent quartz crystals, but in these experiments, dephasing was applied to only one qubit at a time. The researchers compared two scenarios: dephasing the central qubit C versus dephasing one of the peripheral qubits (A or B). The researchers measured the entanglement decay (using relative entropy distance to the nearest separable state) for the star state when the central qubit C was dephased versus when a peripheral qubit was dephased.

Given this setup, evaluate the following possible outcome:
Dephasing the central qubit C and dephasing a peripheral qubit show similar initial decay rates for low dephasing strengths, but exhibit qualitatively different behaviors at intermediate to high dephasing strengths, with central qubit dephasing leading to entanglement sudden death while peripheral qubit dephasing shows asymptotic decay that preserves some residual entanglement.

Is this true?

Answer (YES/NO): NO